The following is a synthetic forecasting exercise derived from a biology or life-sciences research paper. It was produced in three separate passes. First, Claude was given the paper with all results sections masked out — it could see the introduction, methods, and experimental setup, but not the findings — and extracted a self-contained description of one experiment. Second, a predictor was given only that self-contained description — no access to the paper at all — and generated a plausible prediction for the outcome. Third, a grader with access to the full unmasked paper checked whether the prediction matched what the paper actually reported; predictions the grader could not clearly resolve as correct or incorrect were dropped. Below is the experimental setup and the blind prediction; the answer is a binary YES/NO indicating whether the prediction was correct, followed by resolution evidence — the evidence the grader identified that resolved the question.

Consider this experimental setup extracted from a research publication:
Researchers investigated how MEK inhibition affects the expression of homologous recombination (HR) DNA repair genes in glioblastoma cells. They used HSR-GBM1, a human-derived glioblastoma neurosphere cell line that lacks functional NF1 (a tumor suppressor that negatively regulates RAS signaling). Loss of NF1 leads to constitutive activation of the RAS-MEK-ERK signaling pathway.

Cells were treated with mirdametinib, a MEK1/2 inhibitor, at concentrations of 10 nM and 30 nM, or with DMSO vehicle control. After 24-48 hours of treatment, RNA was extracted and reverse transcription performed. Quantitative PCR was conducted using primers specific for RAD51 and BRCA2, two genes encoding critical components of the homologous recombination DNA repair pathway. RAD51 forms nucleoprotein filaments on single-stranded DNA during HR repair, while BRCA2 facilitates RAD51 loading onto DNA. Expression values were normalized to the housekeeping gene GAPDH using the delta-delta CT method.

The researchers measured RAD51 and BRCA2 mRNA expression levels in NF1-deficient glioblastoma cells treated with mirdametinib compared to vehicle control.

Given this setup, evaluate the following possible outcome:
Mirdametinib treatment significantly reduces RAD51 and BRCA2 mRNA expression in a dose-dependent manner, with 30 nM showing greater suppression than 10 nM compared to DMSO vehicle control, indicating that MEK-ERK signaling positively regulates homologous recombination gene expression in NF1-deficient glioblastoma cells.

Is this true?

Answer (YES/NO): NO